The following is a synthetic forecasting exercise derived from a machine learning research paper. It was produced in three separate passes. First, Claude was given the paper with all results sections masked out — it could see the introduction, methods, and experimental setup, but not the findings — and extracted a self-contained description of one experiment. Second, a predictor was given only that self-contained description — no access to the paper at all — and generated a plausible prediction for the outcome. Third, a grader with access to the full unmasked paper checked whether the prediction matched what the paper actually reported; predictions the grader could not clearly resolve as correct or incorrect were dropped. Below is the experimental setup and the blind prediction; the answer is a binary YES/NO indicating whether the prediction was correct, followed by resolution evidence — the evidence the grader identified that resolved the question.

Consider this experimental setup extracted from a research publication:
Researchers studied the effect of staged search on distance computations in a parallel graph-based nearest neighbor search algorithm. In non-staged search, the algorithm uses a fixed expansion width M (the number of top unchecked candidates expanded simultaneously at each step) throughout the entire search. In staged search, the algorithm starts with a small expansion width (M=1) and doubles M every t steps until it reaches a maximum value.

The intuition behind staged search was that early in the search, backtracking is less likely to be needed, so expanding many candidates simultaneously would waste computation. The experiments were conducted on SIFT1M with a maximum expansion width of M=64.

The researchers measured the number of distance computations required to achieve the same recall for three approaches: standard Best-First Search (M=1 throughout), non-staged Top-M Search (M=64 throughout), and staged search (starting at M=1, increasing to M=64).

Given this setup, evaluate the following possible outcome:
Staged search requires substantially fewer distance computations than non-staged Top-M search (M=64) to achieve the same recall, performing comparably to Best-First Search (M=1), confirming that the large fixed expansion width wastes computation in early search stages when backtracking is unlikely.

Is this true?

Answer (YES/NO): YES